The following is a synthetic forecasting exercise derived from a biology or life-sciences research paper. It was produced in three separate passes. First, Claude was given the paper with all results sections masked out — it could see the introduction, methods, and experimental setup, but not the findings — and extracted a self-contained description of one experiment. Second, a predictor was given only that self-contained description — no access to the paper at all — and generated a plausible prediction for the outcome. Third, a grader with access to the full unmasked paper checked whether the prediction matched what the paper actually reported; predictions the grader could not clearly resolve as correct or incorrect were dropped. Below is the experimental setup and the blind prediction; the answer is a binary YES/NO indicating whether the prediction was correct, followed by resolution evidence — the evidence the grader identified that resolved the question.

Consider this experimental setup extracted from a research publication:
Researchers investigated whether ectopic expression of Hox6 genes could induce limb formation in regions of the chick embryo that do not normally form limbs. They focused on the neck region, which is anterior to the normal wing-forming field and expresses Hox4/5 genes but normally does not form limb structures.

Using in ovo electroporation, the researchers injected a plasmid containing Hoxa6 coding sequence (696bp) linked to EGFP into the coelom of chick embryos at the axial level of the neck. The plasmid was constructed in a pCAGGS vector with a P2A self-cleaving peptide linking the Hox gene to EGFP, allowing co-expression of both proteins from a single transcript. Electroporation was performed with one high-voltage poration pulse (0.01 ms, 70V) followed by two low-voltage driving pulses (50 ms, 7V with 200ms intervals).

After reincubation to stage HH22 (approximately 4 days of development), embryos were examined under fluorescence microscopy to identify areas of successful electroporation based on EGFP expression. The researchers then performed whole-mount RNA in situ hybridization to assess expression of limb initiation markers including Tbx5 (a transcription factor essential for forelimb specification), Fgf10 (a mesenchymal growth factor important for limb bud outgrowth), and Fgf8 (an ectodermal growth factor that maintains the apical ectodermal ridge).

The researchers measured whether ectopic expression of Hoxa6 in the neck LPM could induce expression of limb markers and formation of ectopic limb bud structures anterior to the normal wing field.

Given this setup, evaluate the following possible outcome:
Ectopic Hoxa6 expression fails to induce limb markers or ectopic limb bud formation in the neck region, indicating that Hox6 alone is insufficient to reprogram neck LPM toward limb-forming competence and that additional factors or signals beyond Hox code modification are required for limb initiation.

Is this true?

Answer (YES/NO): NO